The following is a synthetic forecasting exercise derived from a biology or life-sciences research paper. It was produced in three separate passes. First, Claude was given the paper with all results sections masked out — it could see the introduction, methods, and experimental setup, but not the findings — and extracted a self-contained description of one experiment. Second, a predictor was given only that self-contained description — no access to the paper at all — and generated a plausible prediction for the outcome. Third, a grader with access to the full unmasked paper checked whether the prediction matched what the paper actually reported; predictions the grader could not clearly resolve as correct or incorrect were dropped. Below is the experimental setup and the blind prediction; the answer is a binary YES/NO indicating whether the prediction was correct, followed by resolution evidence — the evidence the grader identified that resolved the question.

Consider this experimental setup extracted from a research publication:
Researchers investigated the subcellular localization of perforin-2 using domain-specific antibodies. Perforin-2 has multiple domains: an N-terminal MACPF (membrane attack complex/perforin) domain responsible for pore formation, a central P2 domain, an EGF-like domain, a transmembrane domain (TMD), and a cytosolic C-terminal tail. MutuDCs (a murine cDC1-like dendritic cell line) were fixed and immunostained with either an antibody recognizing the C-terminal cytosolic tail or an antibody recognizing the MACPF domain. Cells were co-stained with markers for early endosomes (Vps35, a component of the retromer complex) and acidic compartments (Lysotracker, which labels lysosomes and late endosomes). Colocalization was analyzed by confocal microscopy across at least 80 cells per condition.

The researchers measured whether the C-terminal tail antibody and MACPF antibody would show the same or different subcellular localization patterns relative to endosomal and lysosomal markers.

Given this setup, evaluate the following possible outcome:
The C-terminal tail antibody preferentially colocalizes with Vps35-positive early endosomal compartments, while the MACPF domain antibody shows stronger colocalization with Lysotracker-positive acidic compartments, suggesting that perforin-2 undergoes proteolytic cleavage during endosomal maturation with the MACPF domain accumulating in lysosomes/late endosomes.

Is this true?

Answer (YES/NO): YES